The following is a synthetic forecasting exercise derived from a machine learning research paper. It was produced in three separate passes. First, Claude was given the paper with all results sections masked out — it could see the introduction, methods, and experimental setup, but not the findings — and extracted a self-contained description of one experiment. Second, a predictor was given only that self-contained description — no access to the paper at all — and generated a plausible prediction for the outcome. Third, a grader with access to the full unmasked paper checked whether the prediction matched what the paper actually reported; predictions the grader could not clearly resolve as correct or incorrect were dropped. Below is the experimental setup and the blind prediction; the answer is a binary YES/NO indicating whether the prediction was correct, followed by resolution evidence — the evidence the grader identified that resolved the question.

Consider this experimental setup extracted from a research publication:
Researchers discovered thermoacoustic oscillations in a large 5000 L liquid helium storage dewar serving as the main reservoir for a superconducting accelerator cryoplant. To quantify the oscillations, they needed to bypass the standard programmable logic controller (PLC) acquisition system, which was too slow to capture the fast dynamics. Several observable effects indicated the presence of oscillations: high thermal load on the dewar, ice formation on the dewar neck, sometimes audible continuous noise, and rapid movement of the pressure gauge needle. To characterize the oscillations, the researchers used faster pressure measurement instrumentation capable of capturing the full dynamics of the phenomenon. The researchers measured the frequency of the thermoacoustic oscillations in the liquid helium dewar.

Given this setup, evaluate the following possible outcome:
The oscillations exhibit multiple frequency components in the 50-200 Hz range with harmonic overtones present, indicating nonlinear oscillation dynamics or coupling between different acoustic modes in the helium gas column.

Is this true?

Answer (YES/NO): NO